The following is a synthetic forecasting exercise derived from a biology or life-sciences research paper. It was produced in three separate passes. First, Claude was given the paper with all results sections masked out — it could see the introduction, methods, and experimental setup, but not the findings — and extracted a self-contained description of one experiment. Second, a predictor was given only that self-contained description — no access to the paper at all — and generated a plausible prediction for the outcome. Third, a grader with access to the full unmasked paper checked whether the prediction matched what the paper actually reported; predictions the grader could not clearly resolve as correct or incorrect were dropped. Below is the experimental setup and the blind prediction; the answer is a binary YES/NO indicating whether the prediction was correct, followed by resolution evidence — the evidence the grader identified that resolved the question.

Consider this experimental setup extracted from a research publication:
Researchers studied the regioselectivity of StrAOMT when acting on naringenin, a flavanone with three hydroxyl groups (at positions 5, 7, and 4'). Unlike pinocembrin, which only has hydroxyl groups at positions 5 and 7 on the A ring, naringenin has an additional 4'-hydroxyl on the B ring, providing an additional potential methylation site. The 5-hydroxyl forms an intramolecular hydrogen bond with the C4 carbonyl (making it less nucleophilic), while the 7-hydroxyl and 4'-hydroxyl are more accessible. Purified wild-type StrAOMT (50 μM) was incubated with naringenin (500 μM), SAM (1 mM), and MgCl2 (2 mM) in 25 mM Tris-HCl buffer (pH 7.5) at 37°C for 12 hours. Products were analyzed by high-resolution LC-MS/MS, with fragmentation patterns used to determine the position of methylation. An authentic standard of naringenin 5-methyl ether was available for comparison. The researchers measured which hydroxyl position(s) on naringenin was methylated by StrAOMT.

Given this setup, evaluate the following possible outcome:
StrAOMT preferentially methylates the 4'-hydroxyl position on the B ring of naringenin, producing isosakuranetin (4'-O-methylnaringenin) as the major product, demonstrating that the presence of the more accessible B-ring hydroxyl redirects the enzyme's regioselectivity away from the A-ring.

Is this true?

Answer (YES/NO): NO